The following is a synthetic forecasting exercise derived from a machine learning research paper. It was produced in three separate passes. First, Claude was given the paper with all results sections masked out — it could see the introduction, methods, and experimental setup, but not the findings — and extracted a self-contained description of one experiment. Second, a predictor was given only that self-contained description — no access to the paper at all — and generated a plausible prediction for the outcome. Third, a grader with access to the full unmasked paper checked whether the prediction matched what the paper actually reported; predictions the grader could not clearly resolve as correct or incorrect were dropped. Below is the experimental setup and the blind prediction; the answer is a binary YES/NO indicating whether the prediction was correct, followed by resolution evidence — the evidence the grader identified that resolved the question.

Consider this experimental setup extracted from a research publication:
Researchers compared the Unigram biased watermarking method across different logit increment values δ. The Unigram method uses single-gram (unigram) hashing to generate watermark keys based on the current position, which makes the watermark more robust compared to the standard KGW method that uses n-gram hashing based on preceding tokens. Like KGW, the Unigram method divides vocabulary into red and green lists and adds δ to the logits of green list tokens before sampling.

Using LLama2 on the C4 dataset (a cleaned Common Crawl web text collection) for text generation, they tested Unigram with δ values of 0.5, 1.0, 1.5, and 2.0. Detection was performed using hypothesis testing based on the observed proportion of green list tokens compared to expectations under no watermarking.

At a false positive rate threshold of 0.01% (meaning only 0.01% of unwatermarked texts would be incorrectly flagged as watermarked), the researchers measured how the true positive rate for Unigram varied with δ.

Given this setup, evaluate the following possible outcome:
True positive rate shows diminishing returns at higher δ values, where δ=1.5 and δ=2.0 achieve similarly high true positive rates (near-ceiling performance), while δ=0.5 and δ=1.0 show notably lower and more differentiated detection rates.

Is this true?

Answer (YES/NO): YES